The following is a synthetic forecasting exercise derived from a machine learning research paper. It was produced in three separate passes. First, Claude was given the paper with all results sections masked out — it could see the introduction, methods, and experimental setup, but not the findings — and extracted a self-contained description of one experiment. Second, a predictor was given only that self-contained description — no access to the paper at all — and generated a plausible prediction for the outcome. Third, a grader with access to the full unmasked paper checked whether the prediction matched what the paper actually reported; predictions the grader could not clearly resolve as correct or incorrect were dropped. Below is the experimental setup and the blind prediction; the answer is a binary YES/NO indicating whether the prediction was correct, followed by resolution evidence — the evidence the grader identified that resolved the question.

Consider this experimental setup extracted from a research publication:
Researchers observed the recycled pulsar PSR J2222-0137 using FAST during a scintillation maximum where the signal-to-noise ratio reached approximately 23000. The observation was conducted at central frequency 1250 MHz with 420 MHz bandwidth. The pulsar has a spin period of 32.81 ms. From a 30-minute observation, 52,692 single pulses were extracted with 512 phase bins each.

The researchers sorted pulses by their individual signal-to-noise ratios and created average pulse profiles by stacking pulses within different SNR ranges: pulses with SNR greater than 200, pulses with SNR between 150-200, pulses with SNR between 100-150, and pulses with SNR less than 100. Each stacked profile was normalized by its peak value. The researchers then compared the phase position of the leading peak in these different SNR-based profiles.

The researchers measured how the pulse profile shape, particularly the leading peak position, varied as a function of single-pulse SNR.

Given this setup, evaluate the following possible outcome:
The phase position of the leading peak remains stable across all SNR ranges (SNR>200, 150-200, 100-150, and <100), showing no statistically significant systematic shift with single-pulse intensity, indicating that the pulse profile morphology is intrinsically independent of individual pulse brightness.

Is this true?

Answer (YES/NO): NO